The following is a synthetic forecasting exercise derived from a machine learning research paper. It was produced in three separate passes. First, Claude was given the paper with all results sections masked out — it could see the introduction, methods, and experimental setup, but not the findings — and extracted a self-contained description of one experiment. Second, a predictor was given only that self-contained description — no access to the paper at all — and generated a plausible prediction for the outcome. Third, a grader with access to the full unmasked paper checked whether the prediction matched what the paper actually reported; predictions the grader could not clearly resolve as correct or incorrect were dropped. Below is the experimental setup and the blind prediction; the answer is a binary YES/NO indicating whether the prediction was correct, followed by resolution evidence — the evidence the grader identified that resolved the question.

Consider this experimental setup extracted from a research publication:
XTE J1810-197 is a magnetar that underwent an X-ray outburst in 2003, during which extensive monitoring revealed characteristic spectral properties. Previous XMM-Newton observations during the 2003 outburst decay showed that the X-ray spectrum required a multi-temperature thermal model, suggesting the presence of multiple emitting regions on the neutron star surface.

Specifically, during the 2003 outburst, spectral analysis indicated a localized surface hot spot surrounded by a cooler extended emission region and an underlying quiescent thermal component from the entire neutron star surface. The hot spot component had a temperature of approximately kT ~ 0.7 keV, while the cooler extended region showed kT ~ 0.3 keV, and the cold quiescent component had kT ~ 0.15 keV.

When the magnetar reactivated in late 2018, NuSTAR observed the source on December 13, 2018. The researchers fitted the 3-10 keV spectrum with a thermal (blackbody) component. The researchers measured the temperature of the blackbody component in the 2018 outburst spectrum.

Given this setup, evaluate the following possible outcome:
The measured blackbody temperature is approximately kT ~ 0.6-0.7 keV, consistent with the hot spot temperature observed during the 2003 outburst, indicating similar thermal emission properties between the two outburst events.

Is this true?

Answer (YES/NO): NO